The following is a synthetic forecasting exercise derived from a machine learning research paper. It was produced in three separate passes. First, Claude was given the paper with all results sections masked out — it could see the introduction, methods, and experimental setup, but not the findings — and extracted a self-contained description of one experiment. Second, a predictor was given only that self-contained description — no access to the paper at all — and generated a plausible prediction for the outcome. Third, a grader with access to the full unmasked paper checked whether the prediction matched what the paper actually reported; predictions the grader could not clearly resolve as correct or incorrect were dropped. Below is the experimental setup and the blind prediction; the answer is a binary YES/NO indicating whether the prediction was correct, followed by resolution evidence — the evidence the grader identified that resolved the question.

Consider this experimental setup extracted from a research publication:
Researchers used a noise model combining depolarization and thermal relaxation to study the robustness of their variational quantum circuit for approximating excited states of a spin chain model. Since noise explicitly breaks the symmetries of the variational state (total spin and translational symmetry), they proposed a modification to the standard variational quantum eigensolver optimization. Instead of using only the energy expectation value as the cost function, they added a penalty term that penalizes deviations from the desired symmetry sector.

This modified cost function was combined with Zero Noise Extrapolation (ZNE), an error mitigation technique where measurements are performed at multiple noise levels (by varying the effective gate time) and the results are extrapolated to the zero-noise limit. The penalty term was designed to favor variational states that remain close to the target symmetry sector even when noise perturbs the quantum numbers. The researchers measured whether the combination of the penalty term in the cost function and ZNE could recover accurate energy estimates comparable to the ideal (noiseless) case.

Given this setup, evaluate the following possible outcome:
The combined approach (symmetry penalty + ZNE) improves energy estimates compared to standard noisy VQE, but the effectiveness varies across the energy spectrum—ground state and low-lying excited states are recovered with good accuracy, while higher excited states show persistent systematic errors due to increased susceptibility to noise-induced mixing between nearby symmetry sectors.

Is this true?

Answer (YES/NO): NO